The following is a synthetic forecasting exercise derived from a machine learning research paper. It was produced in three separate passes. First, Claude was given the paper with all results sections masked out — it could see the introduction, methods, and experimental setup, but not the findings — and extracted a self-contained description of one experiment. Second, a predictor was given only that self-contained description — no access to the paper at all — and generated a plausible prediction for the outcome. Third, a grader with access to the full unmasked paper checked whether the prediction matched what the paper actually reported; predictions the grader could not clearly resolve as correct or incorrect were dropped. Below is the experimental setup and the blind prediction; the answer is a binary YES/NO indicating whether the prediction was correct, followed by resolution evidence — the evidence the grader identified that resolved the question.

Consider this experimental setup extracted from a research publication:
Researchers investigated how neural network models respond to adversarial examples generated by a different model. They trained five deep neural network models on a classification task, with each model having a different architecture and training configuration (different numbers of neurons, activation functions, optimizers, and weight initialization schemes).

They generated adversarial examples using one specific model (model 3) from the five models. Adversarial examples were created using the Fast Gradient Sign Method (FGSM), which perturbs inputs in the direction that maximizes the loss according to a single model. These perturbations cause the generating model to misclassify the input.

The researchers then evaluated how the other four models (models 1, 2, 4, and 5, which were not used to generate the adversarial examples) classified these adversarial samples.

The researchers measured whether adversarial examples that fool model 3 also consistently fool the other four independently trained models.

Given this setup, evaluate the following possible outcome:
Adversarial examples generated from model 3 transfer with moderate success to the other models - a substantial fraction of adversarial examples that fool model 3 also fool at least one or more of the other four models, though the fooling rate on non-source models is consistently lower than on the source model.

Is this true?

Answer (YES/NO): NO